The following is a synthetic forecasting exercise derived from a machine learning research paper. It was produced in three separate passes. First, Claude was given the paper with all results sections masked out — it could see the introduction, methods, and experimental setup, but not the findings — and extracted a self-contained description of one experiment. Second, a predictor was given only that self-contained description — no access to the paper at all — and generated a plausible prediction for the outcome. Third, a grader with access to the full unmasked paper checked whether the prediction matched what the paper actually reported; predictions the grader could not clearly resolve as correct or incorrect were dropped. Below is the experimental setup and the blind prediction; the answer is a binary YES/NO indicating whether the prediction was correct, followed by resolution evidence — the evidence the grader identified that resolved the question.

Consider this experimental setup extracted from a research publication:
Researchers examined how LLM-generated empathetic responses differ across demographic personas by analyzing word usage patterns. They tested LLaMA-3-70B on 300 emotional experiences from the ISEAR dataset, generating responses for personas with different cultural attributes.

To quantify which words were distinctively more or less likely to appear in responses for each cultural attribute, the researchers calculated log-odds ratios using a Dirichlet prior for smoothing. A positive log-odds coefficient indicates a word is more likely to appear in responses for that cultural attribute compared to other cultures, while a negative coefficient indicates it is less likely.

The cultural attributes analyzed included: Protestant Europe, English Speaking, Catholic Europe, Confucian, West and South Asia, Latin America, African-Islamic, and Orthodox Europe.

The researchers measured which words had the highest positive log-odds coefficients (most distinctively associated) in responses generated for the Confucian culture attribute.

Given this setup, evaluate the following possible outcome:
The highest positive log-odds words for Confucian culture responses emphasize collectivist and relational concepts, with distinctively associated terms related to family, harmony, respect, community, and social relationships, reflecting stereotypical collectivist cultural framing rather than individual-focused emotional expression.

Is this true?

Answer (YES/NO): NO